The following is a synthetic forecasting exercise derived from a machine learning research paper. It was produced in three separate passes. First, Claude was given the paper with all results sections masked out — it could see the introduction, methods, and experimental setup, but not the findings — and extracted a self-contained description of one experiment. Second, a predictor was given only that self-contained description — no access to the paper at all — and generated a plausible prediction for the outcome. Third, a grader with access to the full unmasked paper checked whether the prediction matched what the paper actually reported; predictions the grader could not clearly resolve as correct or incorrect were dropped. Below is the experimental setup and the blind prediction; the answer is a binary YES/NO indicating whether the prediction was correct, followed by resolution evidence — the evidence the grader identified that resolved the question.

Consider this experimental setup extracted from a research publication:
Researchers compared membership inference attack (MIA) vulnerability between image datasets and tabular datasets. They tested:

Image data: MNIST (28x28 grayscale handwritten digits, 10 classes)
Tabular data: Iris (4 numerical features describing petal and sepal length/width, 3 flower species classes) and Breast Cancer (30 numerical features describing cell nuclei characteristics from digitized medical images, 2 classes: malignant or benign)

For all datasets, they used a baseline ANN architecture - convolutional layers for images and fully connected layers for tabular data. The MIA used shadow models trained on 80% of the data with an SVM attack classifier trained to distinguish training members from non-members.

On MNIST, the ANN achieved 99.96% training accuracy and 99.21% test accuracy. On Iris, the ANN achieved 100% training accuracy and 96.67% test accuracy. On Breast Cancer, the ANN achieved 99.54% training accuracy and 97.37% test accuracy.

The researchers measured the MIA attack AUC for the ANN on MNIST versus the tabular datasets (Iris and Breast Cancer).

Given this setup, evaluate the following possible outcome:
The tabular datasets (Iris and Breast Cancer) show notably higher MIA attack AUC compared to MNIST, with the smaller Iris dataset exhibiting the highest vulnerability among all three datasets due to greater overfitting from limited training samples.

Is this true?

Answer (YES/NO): YES